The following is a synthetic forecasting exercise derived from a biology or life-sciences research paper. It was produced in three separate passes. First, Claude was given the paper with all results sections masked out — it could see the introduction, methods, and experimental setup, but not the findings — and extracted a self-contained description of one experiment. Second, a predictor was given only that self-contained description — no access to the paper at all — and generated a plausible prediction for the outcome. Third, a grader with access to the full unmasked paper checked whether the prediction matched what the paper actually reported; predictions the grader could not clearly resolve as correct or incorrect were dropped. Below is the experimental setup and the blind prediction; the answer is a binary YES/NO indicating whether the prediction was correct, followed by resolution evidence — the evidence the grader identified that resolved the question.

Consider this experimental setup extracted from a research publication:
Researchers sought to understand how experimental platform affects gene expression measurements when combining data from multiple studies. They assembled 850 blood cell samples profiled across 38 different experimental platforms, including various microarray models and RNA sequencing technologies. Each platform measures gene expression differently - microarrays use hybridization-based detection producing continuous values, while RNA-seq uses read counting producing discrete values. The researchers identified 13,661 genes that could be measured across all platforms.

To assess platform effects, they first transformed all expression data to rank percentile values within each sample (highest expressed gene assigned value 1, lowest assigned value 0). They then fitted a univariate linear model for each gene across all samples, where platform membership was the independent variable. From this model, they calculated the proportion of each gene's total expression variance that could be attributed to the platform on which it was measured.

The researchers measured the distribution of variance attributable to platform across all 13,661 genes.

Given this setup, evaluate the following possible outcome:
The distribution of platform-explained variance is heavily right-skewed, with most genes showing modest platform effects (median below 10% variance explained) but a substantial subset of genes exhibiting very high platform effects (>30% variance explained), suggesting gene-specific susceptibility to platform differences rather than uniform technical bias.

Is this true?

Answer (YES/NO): NO